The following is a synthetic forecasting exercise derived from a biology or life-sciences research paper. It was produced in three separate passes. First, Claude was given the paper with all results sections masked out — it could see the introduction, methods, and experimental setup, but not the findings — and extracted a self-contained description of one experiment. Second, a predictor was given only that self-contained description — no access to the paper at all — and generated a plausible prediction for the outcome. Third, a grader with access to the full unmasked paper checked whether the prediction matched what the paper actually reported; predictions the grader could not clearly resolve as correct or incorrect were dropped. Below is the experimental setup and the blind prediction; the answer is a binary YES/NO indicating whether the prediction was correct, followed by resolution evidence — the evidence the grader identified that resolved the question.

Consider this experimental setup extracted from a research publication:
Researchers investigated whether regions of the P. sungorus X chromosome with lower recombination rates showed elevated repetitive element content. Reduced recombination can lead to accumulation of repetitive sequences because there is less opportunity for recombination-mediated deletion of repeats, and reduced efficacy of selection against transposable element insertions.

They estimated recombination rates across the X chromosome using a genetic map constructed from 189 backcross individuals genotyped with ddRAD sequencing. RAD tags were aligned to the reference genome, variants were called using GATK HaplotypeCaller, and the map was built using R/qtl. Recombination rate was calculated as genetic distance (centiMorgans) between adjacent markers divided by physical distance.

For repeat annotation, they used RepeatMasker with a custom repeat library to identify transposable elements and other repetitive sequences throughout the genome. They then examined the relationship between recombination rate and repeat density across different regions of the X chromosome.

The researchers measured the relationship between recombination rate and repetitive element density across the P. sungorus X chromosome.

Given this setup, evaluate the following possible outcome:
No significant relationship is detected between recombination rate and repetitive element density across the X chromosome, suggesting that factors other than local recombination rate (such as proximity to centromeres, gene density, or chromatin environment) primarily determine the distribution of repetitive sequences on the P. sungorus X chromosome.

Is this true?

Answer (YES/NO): NO